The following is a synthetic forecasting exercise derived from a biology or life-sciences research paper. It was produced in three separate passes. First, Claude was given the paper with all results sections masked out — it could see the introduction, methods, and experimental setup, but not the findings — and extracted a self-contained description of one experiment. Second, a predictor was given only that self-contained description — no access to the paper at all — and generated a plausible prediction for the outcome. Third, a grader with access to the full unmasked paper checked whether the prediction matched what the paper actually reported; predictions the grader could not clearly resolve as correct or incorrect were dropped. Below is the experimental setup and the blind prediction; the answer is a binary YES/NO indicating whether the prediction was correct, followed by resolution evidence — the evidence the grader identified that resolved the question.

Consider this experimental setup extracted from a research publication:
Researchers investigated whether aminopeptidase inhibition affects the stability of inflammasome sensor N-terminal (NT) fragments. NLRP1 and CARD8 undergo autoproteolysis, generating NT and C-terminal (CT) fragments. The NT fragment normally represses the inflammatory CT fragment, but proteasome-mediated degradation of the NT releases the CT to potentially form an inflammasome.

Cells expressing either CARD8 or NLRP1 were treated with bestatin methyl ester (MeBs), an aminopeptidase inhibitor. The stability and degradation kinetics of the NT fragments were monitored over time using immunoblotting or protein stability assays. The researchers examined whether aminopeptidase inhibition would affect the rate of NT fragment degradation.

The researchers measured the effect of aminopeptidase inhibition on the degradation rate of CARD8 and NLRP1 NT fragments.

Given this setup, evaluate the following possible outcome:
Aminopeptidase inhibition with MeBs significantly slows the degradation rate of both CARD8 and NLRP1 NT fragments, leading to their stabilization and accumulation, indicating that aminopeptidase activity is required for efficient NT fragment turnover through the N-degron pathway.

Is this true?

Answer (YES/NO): NO